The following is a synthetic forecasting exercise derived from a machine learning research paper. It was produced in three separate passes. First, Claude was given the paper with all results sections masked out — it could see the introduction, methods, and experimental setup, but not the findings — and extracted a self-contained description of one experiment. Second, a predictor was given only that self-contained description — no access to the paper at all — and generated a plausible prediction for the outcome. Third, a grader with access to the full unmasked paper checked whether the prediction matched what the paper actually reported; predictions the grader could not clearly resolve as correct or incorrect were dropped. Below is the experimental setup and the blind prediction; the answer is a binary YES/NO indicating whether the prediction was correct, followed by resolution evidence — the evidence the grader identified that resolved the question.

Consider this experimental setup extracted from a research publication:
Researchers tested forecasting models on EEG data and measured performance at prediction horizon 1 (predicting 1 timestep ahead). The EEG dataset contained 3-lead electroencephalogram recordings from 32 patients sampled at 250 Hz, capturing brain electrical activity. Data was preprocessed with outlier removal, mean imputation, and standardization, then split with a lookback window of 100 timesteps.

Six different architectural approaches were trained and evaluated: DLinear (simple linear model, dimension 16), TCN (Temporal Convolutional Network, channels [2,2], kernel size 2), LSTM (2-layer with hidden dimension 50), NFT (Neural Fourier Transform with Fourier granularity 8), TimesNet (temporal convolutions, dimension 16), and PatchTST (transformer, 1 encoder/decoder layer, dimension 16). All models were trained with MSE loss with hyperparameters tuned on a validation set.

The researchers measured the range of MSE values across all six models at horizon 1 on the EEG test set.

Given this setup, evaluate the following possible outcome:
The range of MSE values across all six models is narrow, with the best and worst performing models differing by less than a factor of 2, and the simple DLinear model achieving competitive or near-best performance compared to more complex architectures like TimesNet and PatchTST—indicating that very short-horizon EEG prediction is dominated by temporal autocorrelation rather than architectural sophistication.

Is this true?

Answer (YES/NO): NO